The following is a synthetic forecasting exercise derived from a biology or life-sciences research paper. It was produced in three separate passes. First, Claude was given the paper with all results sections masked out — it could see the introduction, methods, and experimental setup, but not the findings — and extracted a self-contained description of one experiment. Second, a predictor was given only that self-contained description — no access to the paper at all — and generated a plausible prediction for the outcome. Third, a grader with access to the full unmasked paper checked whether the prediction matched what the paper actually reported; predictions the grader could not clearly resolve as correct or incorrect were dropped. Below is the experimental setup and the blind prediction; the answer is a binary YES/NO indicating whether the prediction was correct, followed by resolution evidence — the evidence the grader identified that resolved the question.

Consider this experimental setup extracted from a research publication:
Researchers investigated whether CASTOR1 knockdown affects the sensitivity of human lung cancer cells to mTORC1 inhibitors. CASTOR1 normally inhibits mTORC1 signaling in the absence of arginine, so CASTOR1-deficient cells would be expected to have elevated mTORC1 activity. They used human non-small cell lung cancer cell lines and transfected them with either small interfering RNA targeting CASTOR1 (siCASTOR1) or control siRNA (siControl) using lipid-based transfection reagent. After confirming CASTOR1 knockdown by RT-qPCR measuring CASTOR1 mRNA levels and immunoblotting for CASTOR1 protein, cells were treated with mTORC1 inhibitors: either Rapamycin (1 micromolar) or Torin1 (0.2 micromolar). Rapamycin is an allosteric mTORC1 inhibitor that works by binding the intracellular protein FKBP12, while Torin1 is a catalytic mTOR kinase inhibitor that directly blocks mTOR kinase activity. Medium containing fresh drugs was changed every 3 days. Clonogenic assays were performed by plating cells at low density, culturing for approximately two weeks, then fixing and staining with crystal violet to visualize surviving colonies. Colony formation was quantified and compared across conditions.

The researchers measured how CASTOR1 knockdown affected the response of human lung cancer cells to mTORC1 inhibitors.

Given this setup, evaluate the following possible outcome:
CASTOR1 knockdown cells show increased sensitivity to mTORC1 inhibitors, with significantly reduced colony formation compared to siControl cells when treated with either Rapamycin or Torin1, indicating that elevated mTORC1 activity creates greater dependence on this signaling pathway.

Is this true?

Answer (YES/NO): NO